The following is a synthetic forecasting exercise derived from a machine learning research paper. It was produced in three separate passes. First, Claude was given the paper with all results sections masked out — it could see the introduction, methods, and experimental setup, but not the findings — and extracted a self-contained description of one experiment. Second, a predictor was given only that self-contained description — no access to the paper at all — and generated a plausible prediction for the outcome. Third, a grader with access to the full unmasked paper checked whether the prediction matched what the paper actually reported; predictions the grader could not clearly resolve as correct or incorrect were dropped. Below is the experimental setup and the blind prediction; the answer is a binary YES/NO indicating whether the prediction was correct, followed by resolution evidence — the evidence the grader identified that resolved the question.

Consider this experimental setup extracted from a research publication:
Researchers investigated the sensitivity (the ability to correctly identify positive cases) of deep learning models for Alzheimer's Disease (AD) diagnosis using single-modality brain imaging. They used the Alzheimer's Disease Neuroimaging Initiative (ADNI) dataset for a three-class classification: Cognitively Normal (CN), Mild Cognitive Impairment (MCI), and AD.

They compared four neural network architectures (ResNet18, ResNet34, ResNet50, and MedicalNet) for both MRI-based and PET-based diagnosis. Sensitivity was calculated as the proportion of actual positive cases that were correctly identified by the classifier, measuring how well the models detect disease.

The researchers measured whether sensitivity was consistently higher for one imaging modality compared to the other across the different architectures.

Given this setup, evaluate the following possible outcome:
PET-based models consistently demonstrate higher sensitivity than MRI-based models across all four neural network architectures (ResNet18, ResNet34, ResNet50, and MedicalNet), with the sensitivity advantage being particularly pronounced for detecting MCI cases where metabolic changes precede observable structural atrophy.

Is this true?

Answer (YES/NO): NO